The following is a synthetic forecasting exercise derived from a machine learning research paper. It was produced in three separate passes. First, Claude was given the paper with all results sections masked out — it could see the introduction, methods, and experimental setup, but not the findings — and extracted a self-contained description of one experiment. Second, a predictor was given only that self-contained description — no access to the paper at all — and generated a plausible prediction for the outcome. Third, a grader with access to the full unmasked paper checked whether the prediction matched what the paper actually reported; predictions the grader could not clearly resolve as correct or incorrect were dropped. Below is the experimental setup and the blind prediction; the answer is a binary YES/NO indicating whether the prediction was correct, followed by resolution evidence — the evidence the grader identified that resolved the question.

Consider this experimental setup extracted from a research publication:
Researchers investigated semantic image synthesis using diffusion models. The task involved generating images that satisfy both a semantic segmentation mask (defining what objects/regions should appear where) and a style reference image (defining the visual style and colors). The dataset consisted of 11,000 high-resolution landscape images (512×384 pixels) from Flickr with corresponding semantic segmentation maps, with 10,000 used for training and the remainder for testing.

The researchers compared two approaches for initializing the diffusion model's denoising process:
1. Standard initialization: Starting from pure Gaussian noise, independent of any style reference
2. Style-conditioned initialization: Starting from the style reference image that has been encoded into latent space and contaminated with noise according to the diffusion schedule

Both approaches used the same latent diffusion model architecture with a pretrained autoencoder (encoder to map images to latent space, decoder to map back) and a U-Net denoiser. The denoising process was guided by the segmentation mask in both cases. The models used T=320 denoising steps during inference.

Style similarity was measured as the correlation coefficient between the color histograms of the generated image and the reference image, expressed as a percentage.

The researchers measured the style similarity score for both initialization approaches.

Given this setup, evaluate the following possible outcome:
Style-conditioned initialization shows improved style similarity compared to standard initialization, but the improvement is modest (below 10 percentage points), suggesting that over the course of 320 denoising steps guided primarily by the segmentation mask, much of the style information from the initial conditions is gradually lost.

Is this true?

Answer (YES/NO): NO